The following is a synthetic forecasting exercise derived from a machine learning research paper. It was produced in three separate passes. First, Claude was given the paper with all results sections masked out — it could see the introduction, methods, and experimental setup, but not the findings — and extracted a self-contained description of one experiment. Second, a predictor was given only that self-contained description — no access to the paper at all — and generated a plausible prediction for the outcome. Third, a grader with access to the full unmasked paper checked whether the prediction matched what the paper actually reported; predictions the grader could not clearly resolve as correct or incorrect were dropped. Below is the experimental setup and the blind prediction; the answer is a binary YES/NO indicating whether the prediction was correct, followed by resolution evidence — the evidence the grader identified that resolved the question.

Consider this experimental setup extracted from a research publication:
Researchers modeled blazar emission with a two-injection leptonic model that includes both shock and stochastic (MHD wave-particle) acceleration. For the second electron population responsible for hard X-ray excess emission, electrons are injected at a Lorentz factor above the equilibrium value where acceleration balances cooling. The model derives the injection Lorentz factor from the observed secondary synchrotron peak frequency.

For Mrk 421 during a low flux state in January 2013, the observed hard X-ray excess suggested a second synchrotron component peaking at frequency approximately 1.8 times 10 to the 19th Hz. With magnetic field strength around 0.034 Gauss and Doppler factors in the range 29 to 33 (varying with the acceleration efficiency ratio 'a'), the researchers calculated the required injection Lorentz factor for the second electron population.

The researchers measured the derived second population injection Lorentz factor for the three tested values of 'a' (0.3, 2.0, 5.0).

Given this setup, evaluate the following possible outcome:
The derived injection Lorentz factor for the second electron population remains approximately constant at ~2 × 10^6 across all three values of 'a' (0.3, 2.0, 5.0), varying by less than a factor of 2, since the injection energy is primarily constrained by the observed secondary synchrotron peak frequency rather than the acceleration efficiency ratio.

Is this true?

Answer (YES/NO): YES